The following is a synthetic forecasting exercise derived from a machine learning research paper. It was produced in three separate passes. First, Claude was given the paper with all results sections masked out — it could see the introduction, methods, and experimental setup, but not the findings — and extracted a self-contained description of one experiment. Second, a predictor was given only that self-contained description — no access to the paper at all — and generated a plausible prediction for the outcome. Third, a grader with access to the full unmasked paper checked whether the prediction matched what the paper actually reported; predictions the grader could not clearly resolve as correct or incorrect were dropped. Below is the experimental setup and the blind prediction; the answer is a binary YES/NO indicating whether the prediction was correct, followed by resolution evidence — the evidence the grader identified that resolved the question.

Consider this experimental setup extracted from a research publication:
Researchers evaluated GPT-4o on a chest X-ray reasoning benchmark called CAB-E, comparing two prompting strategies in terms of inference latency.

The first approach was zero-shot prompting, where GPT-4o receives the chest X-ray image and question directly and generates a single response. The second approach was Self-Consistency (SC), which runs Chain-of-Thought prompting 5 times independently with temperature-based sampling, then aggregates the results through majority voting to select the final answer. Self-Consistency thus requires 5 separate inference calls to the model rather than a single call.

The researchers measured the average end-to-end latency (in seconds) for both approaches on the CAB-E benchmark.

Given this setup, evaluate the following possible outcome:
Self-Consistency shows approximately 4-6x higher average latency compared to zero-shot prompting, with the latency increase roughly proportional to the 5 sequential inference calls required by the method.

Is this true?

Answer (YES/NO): NO